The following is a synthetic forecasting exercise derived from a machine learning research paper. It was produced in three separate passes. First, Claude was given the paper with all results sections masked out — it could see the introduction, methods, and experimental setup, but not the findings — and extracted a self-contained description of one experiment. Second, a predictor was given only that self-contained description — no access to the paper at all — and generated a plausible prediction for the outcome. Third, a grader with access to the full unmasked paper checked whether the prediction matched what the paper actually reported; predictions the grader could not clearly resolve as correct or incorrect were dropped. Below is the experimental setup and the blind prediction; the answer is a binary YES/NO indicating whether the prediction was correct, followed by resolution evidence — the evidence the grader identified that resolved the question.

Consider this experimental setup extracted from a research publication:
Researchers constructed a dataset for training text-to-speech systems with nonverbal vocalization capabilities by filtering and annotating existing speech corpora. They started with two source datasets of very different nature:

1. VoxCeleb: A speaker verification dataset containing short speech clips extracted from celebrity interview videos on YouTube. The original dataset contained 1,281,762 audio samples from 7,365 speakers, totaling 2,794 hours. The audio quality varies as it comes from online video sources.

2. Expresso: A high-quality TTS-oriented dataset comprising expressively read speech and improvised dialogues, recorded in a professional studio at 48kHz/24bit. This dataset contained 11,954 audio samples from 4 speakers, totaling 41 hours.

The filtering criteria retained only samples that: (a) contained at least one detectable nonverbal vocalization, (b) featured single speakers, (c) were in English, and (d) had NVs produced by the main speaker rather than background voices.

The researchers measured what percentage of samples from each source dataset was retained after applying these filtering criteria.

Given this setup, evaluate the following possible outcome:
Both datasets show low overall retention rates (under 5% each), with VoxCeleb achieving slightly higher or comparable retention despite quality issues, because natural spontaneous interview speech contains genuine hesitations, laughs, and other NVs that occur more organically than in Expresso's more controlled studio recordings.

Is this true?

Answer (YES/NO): NO